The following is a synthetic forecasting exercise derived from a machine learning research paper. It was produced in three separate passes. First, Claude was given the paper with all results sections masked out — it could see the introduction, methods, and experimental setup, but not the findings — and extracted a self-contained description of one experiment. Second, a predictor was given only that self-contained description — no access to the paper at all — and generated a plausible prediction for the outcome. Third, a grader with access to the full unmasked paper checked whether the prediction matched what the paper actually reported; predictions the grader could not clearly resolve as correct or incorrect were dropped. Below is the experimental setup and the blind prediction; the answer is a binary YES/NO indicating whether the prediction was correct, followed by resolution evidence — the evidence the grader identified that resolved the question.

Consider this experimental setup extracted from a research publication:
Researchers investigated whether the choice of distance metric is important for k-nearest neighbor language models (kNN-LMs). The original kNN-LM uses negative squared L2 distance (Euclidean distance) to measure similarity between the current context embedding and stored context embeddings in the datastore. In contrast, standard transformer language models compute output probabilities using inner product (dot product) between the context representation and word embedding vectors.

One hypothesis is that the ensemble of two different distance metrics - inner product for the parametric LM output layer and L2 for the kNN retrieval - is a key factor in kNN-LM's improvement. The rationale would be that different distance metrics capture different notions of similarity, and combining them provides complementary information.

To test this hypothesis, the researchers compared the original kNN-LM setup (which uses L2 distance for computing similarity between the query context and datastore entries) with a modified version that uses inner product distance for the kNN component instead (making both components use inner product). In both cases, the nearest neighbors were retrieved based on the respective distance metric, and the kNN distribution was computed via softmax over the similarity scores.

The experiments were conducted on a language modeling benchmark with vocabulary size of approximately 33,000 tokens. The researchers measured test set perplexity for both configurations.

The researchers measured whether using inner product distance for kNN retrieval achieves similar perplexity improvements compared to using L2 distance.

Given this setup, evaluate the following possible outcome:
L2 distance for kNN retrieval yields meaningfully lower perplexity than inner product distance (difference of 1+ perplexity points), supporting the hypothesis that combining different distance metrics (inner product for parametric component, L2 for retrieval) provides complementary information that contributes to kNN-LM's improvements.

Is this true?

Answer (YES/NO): NO